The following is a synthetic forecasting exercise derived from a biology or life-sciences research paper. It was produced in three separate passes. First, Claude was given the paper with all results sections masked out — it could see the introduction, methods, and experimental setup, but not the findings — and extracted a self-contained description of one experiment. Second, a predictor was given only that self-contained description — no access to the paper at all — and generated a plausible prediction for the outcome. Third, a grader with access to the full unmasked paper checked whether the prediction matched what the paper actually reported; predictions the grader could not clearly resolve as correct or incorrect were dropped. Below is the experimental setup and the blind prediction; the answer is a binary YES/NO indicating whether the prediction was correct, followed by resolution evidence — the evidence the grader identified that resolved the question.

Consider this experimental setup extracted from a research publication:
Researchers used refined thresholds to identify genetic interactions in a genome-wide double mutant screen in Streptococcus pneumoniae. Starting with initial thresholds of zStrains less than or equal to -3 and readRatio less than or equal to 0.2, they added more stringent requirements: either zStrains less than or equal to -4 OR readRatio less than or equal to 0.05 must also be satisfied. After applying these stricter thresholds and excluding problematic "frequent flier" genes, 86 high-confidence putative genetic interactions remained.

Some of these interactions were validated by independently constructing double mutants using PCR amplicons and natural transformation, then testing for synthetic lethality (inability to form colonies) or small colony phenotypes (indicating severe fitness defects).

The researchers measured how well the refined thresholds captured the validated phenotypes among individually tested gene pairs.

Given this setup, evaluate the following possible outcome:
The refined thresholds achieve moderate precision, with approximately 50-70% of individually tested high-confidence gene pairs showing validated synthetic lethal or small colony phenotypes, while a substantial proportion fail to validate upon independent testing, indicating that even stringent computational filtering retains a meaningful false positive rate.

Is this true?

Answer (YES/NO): NO